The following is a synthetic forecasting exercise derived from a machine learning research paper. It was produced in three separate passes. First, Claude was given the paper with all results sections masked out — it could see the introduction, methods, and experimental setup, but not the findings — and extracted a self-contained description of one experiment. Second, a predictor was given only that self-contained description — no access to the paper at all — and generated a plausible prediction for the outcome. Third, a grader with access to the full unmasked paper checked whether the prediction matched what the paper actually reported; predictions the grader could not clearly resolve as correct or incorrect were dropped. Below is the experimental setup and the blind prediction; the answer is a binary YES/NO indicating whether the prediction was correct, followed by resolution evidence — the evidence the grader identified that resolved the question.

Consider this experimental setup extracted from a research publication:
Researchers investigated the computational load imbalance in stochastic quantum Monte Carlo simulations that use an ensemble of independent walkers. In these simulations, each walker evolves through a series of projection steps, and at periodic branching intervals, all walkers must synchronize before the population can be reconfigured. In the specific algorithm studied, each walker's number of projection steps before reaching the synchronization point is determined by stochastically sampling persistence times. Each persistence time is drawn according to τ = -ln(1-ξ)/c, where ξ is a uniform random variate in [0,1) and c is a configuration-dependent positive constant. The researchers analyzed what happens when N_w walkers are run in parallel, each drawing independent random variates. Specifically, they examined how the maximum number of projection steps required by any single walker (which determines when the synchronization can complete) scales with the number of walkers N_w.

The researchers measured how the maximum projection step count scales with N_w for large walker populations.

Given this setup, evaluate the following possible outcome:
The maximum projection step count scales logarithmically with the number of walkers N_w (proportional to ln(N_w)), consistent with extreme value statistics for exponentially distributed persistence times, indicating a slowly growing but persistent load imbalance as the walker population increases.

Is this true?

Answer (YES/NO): YES